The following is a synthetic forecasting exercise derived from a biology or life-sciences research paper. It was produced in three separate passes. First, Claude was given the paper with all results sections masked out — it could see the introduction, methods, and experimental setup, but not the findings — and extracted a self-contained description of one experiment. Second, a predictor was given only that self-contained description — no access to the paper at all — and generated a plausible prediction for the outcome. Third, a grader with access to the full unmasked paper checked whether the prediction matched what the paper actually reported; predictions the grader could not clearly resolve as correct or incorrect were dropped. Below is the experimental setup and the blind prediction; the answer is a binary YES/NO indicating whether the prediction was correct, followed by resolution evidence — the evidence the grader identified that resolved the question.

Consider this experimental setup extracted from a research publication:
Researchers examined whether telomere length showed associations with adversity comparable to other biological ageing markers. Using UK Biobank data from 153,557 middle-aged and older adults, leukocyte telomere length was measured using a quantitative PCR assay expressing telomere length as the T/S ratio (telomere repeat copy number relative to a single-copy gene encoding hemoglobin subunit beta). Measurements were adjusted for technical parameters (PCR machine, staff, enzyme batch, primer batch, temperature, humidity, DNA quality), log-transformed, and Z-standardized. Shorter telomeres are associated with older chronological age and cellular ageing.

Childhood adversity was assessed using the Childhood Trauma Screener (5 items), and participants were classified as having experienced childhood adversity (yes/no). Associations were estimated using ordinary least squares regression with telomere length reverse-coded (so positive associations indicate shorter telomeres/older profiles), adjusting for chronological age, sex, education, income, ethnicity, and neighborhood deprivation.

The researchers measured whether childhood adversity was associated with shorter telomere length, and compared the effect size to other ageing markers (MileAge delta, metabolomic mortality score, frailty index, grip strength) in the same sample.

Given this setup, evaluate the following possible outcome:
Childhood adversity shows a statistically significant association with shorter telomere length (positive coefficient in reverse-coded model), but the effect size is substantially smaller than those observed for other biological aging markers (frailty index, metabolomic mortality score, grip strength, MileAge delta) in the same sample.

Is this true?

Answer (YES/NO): NO